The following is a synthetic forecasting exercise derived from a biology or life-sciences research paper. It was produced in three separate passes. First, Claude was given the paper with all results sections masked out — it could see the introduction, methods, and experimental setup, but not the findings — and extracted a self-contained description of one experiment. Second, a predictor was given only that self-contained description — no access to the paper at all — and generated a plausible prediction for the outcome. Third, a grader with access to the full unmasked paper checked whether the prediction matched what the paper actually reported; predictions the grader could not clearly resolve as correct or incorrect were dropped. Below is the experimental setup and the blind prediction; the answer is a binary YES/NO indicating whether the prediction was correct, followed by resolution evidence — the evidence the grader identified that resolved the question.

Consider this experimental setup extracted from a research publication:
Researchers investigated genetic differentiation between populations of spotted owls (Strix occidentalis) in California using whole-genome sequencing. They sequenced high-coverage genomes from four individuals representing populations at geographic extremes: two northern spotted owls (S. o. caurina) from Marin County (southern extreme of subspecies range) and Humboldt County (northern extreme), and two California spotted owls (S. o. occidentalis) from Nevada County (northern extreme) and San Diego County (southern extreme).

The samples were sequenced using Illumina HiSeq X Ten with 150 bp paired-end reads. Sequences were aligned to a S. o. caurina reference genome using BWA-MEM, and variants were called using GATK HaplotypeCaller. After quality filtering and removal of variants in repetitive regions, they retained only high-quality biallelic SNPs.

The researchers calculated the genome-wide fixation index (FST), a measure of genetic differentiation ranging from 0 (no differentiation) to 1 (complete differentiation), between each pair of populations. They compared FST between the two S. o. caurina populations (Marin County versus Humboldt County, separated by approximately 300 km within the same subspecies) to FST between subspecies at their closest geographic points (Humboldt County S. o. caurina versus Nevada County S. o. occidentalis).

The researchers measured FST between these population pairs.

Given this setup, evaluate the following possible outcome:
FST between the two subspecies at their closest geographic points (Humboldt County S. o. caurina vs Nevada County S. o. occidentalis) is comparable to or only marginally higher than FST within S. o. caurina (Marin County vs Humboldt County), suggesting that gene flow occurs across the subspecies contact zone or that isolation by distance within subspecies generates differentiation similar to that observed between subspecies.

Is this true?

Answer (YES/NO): YES